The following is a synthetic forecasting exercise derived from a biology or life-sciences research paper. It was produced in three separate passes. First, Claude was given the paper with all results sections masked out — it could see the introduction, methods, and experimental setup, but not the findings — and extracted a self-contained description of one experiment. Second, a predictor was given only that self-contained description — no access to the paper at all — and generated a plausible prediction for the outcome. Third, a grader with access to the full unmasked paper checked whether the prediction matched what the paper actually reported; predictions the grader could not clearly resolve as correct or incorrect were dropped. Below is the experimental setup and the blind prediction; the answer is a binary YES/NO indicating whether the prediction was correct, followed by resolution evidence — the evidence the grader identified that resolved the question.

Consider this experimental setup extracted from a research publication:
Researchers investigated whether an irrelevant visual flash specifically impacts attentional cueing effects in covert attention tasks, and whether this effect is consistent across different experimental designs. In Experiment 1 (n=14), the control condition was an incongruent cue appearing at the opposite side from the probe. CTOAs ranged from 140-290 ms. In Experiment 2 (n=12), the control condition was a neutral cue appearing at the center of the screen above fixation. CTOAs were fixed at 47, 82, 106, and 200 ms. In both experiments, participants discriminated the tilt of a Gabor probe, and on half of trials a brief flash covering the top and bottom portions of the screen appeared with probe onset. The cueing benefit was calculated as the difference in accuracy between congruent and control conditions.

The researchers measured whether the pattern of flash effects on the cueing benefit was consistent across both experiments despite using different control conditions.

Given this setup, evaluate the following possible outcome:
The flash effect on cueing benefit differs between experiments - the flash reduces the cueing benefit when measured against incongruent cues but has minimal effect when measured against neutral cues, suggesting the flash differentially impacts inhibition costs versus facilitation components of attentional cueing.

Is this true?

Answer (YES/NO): NO